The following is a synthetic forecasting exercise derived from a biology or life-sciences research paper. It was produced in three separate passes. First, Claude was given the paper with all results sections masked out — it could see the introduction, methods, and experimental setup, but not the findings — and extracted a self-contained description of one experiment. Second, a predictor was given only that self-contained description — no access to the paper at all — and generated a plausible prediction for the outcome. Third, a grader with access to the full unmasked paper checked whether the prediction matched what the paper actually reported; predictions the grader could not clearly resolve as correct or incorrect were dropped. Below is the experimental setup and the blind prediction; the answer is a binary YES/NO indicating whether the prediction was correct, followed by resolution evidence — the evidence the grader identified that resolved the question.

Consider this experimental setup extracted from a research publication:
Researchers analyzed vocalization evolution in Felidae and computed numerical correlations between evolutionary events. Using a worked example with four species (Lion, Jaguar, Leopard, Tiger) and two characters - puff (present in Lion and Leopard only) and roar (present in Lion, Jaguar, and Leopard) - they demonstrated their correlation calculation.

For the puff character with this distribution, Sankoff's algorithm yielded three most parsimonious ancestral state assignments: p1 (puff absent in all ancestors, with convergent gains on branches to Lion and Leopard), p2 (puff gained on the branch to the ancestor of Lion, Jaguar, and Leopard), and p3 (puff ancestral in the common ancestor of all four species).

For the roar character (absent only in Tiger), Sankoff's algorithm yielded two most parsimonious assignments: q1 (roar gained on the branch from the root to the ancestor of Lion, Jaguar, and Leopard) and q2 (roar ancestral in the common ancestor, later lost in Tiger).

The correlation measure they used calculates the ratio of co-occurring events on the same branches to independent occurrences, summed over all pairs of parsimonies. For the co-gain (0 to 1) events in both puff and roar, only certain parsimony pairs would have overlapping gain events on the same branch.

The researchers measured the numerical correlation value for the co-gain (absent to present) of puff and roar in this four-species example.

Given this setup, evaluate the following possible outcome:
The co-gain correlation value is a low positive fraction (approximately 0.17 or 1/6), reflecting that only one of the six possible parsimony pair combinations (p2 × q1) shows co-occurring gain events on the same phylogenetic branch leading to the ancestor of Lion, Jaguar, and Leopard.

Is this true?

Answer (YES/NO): NO